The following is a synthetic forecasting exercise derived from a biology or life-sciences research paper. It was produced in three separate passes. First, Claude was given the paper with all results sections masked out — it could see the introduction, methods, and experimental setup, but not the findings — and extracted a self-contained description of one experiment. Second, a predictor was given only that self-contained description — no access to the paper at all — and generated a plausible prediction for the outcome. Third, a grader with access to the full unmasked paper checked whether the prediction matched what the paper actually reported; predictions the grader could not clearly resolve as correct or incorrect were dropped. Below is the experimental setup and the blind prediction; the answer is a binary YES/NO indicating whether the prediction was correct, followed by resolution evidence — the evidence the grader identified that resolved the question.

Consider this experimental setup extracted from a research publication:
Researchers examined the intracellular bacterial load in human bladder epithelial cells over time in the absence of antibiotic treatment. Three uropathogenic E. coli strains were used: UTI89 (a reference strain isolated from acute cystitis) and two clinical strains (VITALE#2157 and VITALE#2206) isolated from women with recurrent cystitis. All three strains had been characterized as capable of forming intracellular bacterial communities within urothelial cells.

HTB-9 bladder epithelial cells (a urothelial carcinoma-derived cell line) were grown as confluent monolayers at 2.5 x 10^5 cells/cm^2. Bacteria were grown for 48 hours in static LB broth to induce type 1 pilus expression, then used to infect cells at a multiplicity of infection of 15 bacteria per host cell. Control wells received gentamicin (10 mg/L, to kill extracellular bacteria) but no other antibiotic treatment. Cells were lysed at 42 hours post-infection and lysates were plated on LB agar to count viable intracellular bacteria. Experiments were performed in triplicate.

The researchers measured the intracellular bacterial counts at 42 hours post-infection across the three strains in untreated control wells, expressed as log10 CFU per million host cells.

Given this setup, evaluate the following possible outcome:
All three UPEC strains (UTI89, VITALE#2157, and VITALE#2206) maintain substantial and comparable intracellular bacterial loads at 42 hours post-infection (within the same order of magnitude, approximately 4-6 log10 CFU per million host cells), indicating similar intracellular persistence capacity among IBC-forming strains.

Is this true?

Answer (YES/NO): NO